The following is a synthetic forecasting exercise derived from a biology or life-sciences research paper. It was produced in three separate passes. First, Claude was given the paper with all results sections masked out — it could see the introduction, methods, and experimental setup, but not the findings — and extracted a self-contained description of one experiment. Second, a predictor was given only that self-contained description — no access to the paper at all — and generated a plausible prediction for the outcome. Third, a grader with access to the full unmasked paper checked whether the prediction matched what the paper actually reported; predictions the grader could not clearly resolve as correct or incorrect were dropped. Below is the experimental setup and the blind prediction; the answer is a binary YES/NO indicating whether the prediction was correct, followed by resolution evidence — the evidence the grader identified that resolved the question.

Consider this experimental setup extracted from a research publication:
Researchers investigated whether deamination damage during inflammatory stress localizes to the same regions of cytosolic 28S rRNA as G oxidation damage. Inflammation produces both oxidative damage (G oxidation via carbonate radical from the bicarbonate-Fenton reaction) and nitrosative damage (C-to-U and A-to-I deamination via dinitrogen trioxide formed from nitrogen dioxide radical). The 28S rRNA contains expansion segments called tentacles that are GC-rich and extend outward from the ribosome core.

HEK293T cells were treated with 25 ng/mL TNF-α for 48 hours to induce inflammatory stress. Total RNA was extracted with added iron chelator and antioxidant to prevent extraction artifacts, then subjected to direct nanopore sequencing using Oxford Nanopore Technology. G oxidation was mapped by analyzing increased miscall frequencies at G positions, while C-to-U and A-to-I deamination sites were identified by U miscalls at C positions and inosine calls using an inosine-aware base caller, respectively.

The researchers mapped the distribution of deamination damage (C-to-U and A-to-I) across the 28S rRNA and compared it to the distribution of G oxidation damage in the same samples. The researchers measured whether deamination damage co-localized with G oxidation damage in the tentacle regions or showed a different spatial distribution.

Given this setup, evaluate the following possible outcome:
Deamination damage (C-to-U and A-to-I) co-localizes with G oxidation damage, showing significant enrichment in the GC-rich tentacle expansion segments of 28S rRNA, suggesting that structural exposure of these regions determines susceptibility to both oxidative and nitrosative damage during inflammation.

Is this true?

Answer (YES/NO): NO